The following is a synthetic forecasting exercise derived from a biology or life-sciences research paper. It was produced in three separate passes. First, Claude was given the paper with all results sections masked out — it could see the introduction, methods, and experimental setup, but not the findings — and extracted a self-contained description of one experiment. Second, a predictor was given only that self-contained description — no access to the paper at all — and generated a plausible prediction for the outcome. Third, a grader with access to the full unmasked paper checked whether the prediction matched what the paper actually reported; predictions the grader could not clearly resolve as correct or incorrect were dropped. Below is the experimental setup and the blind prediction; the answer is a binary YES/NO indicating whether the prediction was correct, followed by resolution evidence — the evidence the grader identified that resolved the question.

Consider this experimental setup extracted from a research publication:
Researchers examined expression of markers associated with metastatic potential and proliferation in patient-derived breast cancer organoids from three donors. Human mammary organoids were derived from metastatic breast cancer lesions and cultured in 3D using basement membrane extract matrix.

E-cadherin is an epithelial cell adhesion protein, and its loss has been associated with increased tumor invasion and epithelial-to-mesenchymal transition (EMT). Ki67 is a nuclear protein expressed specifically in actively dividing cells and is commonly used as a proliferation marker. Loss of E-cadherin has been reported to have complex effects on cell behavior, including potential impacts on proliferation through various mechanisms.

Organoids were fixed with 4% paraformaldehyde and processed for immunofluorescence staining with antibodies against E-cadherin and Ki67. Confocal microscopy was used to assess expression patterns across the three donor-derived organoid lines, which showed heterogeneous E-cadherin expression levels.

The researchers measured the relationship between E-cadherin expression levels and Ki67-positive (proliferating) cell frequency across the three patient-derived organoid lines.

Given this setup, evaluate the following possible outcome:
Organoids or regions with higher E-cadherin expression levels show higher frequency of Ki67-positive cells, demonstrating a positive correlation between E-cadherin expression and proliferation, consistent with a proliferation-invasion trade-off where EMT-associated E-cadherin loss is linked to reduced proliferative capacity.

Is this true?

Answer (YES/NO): NO